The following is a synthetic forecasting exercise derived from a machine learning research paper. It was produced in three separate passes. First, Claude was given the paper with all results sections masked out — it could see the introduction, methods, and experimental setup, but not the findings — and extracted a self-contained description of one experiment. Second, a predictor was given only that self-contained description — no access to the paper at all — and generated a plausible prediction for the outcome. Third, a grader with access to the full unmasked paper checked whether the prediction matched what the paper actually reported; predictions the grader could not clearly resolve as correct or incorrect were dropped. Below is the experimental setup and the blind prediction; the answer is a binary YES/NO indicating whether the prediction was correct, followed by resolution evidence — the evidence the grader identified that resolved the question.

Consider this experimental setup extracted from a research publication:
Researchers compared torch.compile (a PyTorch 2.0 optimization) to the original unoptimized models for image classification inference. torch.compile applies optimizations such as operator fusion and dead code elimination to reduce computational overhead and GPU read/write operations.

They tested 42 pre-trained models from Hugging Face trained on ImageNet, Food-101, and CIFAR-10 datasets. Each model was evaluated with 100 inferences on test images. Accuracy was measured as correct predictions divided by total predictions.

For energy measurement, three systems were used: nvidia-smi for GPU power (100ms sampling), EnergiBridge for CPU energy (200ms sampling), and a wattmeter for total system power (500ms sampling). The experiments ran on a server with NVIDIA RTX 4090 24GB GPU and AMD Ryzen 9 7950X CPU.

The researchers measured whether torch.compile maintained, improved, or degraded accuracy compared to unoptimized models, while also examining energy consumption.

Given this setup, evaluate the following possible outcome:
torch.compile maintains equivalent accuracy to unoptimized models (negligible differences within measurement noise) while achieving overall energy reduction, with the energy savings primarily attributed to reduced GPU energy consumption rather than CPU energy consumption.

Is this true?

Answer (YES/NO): NO